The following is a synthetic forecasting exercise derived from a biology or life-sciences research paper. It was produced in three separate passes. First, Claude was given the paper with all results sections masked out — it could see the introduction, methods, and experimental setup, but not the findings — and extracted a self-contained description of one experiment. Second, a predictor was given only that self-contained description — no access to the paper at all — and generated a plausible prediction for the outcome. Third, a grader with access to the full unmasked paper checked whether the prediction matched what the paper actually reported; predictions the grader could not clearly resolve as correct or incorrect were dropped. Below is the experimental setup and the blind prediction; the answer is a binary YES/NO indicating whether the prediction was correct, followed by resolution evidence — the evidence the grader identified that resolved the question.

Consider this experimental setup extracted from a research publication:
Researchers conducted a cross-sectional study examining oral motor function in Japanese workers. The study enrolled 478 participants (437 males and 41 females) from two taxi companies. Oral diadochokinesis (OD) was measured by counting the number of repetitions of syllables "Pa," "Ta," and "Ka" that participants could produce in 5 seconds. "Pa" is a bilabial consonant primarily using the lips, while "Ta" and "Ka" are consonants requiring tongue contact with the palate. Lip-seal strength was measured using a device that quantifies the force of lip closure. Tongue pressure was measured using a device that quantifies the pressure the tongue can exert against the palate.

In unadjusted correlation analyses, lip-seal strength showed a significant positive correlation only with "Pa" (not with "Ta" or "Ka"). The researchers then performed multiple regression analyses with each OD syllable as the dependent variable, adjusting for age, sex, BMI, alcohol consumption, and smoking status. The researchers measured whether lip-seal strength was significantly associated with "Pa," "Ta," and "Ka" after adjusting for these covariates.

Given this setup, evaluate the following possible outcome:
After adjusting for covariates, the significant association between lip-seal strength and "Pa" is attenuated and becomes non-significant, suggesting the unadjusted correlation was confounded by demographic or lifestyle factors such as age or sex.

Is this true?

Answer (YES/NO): NO